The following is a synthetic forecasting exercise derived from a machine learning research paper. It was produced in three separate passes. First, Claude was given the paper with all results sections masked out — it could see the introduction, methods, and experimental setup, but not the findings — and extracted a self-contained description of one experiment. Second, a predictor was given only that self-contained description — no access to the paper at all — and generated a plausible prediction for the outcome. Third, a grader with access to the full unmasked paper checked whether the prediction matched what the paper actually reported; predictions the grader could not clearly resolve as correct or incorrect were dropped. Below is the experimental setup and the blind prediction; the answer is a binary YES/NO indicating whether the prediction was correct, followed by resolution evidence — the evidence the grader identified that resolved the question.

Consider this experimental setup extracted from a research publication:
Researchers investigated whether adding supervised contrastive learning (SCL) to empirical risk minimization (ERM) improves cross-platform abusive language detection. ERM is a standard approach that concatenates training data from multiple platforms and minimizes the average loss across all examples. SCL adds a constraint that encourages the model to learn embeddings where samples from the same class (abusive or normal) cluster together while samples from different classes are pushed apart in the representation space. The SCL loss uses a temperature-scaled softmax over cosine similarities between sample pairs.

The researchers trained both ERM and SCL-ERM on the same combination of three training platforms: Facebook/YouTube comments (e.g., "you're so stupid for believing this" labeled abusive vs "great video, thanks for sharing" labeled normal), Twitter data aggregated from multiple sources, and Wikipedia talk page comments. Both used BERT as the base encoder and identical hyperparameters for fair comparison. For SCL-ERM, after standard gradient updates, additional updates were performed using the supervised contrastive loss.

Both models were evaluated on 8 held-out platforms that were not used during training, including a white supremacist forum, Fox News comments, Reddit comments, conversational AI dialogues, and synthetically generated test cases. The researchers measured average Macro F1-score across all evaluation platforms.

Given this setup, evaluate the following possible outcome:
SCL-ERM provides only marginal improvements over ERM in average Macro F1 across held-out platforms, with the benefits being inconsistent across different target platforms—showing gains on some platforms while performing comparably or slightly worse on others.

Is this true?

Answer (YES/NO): YES